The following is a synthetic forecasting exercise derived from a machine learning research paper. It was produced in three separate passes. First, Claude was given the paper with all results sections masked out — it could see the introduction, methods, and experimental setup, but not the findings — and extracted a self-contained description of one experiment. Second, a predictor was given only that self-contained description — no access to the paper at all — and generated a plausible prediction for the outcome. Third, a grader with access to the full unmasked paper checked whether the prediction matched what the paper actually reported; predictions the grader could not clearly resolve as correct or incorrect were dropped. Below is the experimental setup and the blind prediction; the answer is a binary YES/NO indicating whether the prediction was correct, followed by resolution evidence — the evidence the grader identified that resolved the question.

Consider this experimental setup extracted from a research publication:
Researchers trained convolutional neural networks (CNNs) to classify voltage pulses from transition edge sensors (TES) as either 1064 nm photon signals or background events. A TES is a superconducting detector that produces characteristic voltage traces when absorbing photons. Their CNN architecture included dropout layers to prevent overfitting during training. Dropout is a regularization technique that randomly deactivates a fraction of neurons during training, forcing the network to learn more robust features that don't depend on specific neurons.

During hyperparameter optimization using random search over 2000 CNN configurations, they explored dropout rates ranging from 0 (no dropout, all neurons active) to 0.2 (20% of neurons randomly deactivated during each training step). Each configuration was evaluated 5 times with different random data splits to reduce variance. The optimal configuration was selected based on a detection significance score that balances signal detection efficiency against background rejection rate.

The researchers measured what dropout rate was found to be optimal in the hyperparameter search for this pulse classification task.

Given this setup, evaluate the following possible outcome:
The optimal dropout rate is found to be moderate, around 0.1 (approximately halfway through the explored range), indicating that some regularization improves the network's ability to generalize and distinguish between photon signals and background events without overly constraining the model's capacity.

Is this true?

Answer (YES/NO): NO